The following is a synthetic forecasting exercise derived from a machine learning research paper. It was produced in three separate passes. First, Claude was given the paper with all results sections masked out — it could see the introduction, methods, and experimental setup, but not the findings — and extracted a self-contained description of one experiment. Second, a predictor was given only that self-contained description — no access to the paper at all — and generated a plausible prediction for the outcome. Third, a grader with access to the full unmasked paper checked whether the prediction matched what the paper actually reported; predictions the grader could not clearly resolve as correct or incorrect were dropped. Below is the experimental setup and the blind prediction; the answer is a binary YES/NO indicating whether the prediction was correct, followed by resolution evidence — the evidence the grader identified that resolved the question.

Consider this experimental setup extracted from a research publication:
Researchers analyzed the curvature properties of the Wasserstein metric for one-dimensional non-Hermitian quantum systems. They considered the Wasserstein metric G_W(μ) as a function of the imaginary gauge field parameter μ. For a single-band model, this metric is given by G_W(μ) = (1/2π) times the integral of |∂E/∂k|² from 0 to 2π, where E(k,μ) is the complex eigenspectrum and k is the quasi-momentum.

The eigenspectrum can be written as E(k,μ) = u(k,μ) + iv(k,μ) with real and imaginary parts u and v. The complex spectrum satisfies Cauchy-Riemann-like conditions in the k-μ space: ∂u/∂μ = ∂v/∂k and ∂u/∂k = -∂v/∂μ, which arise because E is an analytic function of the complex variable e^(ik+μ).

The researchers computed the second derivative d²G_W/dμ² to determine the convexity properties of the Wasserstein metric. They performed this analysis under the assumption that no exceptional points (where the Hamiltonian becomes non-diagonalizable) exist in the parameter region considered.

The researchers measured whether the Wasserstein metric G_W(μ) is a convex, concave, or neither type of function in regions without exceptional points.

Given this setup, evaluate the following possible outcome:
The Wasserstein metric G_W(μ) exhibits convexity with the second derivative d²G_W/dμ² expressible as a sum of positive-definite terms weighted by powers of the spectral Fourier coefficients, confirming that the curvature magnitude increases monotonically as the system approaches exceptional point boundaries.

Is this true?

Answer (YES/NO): NO